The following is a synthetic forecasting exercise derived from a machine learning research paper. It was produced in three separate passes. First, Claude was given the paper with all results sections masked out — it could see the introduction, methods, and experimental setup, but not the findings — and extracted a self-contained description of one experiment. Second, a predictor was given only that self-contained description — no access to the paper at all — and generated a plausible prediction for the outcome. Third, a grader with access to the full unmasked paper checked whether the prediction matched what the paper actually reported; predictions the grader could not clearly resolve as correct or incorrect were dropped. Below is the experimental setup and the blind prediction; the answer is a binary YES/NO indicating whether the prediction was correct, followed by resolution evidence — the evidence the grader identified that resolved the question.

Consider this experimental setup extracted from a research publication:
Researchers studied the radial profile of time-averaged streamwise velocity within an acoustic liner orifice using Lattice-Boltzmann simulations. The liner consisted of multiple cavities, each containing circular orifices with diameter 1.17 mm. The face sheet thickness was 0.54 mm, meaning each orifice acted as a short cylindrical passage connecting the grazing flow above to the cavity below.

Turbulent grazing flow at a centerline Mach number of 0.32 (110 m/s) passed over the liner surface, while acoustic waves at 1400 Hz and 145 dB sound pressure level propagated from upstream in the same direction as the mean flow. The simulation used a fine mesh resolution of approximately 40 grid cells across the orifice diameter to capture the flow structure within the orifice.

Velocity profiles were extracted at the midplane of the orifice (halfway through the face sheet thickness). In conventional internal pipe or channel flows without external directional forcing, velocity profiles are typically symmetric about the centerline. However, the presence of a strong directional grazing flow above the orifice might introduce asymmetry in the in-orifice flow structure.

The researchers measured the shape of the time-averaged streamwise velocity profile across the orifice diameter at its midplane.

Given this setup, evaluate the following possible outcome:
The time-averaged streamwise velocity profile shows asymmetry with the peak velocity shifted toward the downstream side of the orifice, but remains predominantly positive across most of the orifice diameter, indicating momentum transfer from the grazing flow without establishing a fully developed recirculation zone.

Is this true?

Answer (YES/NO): NO